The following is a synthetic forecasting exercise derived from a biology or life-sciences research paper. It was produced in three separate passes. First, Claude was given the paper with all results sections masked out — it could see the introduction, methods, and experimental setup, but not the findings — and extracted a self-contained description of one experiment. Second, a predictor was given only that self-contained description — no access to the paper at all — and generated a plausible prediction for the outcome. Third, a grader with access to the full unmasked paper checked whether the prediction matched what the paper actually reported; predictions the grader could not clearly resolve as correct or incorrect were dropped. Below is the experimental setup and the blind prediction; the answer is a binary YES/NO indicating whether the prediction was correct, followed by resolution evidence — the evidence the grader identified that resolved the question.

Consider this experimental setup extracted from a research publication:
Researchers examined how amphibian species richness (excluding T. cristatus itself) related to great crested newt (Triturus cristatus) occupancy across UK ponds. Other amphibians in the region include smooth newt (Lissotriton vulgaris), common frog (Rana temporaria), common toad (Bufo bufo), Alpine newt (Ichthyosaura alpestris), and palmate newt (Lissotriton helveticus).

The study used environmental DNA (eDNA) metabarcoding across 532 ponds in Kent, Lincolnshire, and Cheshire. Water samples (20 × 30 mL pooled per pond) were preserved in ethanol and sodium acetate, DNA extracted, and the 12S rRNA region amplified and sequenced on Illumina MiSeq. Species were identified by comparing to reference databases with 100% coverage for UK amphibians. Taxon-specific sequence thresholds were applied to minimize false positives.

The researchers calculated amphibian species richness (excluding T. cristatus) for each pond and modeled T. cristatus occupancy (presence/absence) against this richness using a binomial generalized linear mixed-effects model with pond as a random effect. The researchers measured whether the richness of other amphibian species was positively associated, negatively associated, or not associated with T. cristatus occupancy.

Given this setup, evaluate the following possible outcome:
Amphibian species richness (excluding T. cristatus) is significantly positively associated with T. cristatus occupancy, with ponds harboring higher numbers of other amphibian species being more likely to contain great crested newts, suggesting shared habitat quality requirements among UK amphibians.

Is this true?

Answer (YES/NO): YES